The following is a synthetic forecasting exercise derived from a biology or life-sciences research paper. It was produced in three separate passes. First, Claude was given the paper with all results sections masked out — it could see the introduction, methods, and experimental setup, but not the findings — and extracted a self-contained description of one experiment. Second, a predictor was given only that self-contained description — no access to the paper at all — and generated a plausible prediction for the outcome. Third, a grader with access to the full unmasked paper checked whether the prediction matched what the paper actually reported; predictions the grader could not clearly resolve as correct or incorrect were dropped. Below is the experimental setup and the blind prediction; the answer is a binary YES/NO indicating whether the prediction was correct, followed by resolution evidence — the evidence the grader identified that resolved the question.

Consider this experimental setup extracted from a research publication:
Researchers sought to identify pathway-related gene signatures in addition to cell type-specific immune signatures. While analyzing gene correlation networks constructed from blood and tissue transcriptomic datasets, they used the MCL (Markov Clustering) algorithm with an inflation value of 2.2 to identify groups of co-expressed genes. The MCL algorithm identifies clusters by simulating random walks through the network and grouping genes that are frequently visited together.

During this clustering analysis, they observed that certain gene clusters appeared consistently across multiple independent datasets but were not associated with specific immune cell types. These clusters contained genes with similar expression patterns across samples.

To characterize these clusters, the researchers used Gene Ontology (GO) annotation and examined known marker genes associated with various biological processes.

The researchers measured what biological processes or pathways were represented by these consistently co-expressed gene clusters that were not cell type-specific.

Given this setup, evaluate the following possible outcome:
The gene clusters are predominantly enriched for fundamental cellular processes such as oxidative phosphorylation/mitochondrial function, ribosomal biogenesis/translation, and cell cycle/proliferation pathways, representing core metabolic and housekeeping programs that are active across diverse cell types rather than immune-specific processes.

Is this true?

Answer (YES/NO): NO